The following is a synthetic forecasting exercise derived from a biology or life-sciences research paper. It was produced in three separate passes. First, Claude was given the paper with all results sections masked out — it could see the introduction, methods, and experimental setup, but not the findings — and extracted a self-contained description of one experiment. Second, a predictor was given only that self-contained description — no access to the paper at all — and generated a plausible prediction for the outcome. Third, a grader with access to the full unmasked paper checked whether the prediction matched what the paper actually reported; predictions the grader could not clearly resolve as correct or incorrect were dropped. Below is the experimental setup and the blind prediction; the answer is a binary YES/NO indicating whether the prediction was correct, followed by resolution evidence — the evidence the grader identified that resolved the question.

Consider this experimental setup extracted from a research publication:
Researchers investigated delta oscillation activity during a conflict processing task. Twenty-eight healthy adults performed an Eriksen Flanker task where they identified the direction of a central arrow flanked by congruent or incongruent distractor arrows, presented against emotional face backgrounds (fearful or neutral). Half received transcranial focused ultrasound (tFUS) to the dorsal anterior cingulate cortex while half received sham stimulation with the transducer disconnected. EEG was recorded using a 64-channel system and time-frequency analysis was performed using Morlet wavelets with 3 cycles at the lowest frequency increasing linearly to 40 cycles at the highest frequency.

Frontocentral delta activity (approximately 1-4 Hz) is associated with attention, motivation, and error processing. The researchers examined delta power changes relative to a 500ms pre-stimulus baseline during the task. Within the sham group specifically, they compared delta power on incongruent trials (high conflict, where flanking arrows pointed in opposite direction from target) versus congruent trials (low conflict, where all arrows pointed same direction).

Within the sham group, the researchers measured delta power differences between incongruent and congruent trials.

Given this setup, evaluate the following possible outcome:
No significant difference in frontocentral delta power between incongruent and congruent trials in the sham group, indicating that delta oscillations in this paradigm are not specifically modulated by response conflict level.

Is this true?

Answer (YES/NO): NO